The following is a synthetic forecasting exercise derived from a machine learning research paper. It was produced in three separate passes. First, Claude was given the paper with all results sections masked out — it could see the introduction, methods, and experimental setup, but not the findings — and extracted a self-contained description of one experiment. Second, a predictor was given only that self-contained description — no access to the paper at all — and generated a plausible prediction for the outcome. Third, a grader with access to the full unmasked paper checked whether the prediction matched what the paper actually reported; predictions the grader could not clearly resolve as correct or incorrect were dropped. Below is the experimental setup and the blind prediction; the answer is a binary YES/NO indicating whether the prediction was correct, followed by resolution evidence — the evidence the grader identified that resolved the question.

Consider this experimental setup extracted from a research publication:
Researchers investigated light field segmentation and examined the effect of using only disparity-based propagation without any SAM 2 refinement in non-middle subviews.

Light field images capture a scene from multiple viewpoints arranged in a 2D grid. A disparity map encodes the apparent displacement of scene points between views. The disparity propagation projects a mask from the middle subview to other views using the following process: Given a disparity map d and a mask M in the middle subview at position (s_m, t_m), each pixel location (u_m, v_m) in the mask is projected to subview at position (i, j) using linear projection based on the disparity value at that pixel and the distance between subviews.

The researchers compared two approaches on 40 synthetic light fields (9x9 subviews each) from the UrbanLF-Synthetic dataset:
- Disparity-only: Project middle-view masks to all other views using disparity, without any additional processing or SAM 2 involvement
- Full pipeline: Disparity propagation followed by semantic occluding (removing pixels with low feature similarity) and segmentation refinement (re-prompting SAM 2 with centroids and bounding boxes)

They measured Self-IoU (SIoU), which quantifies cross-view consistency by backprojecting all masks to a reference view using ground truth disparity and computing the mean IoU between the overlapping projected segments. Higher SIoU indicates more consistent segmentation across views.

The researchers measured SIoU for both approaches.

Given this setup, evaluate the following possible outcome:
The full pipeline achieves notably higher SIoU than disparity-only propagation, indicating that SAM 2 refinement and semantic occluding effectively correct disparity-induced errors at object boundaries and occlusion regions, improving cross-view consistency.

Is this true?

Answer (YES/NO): YES